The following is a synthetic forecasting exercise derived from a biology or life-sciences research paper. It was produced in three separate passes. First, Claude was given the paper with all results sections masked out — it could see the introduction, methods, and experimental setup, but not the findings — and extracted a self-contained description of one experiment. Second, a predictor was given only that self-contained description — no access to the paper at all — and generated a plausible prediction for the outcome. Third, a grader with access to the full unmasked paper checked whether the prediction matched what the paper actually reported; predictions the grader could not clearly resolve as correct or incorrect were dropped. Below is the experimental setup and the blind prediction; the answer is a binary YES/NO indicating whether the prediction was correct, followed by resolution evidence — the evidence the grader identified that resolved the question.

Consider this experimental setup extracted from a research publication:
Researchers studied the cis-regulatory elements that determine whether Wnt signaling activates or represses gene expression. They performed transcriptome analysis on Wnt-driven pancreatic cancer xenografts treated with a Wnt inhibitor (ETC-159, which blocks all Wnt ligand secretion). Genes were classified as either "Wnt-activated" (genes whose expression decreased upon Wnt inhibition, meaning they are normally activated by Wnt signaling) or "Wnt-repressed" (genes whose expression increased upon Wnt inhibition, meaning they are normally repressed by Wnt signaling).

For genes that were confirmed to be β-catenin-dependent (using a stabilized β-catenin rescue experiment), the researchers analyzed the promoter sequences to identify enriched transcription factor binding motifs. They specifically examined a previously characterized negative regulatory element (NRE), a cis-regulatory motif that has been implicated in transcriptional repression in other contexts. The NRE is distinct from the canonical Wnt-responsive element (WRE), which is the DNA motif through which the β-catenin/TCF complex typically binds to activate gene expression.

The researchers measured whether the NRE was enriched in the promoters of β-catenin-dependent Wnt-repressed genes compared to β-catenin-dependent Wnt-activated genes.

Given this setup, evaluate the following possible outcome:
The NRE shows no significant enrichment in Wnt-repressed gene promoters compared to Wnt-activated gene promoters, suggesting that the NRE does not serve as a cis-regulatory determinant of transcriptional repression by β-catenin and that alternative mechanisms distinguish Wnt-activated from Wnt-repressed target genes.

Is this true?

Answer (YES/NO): NO